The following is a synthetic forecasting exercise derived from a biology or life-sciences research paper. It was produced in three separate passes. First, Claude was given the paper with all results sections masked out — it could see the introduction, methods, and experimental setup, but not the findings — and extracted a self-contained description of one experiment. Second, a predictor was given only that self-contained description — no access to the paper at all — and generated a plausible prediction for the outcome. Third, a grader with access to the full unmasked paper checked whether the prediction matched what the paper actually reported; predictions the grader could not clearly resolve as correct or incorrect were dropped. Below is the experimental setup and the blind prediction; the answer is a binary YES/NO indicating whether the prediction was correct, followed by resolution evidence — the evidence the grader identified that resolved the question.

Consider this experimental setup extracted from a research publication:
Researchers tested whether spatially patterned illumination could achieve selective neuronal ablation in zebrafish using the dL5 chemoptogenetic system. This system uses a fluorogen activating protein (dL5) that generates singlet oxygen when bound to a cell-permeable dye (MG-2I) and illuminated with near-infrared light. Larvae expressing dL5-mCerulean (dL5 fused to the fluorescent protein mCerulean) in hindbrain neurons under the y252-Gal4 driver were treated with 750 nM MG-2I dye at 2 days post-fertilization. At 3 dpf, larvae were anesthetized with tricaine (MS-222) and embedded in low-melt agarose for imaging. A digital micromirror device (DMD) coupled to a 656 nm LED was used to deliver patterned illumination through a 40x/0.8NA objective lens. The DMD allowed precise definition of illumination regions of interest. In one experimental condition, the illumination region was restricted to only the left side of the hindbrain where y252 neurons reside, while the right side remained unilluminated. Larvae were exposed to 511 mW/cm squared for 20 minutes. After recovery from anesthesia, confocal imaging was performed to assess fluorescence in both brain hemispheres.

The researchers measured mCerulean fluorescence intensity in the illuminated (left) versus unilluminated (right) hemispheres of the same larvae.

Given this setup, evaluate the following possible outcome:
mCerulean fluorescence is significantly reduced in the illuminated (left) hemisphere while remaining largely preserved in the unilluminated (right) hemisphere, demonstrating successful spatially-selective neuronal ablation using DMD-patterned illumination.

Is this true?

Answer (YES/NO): YES